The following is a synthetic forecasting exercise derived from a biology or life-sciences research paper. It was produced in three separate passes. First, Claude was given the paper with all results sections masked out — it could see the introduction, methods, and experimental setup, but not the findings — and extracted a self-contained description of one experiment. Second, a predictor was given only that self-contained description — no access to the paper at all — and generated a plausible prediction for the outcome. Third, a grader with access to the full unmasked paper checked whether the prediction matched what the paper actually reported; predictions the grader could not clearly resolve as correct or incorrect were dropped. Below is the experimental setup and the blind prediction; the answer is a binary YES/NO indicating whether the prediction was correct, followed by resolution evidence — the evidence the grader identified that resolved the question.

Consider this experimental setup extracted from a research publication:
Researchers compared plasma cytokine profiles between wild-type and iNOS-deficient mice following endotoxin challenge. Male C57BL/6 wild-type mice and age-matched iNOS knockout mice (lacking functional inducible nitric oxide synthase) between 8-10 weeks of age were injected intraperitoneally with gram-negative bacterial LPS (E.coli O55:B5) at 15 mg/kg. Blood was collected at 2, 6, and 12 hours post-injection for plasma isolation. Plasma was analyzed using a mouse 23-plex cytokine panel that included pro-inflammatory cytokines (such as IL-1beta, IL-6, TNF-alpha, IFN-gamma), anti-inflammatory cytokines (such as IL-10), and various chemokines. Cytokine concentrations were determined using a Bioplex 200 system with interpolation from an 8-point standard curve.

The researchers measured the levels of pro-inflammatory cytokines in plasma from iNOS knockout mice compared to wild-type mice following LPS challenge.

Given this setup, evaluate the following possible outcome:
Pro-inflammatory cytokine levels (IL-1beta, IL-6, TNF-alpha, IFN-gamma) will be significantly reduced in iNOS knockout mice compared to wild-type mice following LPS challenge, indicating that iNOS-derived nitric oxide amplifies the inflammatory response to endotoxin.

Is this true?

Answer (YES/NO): NO